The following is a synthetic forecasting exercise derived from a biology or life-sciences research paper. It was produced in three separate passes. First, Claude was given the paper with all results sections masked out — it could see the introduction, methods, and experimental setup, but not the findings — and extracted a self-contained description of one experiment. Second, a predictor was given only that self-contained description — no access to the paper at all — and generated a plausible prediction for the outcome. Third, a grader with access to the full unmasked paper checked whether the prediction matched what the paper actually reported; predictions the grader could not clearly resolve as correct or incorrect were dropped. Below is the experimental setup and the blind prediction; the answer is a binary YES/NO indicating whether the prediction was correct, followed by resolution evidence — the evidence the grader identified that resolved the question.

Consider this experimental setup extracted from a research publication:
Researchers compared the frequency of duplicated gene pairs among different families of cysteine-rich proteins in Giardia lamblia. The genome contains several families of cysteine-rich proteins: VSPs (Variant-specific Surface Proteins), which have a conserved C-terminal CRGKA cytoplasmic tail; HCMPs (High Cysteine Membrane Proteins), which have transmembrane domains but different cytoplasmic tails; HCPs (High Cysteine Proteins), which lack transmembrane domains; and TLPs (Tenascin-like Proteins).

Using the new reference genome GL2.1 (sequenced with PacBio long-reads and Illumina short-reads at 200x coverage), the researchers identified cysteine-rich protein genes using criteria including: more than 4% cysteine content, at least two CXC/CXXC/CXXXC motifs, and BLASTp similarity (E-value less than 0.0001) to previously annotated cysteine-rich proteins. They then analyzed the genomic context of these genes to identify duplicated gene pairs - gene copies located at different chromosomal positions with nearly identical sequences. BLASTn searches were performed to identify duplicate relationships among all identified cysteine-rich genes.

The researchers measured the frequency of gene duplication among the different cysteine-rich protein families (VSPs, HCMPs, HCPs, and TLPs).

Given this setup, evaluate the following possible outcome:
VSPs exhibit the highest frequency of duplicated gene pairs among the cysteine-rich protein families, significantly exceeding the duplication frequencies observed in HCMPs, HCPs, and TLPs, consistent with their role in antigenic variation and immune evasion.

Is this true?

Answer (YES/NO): YES